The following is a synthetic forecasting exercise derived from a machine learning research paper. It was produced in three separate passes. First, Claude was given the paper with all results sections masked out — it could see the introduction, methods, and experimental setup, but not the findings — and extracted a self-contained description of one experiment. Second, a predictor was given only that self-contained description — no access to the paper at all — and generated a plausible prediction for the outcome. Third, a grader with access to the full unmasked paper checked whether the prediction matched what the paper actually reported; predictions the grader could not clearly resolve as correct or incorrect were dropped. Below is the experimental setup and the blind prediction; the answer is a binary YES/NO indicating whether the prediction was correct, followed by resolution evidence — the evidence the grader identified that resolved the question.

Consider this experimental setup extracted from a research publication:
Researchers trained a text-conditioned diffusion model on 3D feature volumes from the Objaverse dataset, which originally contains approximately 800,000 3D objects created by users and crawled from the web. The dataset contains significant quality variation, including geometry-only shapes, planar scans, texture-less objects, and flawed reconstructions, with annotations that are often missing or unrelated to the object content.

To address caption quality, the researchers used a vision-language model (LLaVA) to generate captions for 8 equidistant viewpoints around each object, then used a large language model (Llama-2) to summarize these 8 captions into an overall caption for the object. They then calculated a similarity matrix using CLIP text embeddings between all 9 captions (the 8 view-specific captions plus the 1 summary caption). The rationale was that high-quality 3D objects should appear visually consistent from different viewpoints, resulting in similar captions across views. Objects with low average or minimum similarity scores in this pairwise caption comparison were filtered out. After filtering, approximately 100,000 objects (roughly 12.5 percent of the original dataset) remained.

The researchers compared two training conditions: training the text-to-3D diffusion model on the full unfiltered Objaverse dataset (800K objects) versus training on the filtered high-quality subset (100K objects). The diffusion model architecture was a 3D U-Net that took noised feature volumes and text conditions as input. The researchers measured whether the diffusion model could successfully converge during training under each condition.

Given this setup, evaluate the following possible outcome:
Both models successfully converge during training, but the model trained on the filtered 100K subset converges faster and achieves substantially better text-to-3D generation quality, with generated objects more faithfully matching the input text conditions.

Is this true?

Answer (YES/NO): NO